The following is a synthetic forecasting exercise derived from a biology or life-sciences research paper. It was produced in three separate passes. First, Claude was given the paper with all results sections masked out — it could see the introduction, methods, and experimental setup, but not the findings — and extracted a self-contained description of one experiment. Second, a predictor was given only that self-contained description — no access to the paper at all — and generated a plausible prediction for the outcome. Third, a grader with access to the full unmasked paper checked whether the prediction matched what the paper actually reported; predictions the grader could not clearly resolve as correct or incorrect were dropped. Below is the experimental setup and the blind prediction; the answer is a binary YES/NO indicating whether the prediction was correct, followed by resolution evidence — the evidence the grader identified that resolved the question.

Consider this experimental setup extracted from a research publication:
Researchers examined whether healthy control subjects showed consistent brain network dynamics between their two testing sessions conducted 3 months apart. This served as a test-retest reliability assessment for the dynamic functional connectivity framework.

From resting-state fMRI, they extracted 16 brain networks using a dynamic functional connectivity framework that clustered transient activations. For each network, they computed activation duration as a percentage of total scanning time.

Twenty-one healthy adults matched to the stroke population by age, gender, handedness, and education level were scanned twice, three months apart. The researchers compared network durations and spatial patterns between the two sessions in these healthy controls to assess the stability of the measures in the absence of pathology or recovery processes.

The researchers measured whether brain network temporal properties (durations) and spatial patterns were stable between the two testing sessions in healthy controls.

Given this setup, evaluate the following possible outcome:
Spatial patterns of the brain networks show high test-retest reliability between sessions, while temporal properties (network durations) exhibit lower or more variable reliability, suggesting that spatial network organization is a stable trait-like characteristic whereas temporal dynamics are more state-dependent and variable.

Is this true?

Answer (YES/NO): NO